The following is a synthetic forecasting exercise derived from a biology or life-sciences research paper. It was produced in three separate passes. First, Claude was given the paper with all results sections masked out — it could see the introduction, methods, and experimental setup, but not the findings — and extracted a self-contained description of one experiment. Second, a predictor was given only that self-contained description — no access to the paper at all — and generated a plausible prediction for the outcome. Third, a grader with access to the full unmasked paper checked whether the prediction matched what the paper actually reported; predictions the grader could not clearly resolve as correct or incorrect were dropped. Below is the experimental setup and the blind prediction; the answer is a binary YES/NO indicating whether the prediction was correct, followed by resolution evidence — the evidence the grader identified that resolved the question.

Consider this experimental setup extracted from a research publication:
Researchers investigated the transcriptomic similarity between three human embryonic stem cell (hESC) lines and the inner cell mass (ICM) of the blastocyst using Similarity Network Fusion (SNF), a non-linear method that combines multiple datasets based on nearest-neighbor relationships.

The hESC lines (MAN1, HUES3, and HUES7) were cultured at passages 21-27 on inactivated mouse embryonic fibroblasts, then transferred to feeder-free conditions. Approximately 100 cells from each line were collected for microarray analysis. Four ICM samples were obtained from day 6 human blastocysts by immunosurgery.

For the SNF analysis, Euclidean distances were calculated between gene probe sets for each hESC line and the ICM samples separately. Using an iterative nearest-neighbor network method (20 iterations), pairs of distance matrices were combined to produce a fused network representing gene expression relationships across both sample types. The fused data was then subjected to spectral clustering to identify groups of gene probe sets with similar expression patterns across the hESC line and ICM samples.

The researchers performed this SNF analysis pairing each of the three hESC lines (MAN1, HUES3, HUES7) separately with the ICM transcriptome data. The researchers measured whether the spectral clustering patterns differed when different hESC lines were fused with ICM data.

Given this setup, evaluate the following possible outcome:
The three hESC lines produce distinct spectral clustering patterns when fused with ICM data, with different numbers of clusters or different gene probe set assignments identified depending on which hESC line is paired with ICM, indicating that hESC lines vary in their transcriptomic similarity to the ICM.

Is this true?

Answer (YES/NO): NO